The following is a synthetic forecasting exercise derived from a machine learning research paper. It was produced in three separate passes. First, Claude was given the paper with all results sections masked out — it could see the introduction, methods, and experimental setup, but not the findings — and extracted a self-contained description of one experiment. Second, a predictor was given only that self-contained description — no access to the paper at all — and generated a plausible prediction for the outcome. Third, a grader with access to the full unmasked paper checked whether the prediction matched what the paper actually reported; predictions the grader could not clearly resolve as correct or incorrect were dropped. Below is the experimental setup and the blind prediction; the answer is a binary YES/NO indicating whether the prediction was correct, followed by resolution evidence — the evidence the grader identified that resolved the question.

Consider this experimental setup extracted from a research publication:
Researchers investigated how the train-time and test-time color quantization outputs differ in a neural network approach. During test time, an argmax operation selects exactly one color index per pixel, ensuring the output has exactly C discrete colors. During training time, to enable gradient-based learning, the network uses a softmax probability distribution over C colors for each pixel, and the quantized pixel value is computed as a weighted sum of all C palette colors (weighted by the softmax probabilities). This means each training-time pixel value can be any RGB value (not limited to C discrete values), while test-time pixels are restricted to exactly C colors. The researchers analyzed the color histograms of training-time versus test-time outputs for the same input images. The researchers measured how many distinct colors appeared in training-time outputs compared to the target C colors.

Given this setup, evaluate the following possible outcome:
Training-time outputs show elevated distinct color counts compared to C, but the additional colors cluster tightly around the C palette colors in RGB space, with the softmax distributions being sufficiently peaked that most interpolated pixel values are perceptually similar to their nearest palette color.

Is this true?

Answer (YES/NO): NO